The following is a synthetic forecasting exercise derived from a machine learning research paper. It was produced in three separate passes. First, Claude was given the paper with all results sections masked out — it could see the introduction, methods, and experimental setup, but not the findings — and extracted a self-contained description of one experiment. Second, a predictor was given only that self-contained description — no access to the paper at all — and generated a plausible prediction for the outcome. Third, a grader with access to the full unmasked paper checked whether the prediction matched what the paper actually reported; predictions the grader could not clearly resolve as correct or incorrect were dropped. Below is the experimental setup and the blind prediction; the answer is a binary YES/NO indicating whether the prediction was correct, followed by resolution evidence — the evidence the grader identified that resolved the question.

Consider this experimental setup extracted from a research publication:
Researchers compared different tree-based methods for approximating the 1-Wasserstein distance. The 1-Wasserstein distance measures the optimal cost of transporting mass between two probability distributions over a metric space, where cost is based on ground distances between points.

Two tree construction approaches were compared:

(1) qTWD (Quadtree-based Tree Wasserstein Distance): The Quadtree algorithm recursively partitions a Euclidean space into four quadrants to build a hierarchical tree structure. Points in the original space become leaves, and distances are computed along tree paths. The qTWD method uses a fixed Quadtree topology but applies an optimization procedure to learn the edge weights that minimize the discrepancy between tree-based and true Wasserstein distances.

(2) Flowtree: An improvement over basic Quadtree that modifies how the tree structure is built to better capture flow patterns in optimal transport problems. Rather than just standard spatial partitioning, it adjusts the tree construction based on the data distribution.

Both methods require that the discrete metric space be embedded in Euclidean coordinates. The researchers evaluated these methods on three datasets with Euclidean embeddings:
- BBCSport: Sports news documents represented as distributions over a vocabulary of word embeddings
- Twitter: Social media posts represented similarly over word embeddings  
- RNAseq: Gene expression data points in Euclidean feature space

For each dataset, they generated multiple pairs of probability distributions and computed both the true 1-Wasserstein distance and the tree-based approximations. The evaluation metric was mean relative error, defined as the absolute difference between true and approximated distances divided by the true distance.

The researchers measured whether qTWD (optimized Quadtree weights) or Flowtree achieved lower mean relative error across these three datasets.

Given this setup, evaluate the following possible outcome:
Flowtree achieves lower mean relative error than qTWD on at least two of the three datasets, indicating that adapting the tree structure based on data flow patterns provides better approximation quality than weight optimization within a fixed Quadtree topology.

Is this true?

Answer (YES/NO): NO